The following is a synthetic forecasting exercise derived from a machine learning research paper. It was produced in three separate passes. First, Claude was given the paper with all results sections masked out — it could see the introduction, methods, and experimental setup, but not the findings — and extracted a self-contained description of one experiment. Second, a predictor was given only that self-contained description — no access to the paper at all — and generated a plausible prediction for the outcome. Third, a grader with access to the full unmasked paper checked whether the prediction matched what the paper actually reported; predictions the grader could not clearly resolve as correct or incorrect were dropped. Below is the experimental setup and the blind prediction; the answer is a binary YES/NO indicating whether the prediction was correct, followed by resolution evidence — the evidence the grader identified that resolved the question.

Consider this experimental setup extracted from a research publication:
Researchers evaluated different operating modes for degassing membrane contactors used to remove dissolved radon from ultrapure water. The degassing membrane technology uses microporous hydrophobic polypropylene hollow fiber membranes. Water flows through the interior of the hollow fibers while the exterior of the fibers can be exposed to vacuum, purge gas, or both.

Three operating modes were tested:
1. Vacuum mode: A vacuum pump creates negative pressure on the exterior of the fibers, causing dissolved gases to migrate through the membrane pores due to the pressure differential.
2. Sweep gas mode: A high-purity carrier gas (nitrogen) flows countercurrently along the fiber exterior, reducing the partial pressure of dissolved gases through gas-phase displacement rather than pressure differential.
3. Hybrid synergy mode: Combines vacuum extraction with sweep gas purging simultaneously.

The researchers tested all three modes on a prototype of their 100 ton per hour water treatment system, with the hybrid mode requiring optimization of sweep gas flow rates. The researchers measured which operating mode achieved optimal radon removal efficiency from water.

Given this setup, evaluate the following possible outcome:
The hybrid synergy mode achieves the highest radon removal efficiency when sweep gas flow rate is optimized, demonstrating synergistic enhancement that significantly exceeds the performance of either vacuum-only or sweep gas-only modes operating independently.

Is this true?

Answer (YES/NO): YES